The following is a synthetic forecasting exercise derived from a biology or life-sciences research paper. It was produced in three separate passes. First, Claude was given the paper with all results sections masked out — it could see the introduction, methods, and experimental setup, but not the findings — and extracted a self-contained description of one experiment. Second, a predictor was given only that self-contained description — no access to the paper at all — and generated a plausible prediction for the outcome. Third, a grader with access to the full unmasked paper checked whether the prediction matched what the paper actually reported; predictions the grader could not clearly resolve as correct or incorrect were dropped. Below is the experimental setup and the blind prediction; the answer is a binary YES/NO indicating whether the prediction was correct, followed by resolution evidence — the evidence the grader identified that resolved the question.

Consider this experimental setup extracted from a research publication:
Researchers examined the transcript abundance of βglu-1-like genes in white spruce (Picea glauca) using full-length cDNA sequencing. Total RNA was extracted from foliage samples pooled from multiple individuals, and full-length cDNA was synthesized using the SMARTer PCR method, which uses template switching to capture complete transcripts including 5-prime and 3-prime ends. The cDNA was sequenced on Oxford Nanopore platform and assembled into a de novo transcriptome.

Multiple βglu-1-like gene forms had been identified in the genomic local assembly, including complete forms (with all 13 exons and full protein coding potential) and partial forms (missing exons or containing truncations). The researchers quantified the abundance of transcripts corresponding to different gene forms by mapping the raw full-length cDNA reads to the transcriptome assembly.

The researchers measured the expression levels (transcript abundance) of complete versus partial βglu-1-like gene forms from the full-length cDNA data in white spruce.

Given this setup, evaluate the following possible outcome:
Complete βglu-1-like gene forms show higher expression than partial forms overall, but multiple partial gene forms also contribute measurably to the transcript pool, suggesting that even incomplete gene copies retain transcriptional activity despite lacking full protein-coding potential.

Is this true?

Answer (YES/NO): YES